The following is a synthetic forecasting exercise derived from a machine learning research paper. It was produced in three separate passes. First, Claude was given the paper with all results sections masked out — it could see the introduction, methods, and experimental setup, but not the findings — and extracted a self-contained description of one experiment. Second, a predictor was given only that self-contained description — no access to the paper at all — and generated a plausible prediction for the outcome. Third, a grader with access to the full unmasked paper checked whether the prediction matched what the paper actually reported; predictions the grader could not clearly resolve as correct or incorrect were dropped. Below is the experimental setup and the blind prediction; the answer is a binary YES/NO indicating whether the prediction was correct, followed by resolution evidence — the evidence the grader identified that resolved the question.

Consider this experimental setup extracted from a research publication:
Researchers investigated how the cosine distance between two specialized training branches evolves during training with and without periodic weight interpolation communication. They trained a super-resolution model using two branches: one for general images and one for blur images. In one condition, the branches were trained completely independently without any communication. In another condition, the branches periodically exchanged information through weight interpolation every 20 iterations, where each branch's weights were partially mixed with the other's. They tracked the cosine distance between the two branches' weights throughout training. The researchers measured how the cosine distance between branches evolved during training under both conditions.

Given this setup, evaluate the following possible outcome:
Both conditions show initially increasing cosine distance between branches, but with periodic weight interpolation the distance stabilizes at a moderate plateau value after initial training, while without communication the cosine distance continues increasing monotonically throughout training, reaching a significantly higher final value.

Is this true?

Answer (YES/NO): NO